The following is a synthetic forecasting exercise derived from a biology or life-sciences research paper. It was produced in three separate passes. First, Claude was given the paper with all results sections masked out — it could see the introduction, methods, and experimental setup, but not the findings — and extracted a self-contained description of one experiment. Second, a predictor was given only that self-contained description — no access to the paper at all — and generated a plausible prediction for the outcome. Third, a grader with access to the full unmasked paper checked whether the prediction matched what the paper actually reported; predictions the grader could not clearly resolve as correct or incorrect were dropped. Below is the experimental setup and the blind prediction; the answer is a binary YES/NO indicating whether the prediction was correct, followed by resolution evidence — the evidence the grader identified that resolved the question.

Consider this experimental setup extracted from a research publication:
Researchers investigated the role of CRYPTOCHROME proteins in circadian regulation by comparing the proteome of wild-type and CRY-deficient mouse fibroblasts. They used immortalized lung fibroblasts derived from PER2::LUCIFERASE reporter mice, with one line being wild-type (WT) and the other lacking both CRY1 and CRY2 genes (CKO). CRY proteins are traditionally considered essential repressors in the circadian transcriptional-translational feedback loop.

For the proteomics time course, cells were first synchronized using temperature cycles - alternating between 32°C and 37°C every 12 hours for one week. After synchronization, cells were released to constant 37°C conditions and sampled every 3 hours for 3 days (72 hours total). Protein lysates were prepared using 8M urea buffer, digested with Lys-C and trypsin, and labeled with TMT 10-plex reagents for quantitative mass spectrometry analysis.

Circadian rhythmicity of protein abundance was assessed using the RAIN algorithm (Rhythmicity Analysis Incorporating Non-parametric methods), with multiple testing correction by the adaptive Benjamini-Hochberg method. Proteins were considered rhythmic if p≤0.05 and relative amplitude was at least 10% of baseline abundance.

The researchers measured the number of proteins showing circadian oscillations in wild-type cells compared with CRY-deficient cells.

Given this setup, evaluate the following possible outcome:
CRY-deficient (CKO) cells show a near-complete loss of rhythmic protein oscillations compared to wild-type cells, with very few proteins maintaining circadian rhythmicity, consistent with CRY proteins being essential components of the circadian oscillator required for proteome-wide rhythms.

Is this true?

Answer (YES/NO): NO